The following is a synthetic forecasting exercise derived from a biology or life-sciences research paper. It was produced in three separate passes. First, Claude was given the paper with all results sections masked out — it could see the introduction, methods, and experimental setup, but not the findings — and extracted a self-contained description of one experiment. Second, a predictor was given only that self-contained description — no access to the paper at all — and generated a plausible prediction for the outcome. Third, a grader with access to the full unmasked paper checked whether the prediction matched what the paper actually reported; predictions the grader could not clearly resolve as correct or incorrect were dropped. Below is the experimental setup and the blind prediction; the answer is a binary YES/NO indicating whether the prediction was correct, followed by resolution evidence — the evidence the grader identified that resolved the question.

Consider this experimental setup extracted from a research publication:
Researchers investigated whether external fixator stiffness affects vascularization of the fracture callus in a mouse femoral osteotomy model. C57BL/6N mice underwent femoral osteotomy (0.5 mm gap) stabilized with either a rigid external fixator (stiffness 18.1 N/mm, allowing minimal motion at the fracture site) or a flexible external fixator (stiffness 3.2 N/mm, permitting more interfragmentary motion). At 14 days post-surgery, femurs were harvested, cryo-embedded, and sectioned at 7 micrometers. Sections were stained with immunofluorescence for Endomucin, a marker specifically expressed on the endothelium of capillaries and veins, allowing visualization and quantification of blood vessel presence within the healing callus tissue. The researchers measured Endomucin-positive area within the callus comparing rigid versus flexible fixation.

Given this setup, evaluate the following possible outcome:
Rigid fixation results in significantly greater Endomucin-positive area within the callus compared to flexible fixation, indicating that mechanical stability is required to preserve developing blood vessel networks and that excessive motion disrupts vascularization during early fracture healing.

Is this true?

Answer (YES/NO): NO